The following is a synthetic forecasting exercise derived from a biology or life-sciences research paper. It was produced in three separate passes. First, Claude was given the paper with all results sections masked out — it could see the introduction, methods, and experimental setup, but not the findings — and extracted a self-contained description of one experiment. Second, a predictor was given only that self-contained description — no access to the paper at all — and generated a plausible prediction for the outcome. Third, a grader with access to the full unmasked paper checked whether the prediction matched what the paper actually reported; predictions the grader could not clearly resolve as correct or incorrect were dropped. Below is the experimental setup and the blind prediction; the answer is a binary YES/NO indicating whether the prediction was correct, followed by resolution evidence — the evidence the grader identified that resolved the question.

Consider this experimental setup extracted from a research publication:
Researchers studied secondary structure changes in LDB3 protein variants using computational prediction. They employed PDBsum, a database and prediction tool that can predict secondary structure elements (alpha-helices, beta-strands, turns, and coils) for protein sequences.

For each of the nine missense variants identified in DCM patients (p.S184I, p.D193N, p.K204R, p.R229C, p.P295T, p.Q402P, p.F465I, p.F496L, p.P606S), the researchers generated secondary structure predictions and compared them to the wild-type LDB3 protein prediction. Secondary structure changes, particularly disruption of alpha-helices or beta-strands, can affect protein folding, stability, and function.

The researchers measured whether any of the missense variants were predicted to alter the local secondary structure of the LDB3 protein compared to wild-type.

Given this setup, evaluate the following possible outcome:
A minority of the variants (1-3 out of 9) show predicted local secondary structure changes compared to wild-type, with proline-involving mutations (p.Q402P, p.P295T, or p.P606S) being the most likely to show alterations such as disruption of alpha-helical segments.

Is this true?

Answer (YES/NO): NO